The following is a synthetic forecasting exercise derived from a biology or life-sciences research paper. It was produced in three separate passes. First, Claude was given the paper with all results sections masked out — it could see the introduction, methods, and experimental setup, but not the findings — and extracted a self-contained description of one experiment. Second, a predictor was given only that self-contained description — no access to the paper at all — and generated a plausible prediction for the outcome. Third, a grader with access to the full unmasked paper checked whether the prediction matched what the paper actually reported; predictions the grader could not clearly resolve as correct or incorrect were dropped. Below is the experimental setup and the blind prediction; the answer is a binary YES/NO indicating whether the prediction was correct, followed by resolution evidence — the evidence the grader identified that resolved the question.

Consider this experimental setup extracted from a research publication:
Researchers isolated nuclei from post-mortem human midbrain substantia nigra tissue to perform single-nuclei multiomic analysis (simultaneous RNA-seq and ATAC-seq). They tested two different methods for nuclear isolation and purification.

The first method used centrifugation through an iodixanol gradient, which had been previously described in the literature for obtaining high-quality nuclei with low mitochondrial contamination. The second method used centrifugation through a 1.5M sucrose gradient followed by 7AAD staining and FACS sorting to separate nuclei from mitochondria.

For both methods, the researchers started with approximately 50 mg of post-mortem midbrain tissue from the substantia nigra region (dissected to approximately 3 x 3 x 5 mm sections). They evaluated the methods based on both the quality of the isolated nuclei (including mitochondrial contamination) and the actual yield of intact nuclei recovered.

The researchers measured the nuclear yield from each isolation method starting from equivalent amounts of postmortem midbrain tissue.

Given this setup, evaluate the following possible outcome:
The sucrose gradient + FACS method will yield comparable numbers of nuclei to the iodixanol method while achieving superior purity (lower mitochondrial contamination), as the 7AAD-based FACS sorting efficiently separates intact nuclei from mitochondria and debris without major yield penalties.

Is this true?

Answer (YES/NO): NO